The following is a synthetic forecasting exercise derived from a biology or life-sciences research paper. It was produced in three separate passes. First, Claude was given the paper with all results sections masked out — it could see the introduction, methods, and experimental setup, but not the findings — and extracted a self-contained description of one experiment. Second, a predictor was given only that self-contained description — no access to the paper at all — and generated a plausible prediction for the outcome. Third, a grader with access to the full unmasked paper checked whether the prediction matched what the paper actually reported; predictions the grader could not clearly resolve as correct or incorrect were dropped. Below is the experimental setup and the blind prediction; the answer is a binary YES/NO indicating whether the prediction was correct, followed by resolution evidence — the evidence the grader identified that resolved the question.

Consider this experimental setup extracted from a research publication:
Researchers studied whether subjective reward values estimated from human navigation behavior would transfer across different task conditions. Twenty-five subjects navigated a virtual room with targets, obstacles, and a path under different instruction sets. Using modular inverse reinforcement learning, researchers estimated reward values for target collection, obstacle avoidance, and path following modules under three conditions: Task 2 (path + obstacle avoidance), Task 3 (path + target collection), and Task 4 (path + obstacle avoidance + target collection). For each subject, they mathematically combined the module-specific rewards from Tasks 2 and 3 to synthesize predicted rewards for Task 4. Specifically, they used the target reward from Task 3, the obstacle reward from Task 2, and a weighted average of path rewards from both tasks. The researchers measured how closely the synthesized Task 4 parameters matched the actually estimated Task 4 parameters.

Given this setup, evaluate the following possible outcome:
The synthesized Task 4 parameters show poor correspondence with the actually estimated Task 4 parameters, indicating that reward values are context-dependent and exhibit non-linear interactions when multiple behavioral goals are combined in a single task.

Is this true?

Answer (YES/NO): NO